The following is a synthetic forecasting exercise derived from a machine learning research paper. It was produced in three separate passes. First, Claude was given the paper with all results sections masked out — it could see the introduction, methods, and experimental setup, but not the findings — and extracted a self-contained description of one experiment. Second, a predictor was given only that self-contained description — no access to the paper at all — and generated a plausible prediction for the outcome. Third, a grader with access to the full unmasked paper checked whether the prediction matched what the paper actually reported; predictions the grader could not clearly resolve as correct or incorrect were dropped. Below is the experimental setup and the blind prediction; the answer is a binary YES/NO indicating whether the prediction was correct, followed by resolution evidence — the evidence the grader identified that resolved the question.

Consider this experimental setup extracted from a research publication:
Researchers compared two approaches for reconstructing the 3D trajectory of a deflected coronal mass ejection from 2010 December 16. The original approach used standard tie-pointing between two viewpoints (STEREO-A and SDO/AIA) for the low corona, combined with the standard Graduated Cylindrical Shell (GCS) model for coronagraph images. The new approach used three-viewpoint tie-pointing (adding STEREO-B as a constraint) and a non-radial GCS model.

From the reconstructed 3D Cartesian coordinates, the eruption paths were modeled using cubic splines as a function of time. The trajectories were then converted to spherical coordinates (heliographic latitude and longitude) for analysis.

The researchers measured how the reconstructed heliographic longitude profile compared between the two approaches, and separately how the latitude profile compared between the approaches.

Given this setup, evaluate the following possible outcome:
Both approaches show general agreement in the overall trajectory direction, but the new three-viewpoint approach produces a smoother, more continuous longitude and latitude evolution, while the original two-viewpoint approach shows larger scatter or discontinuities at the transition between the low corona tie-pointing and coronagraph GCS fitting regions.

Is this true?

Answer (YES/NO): YES